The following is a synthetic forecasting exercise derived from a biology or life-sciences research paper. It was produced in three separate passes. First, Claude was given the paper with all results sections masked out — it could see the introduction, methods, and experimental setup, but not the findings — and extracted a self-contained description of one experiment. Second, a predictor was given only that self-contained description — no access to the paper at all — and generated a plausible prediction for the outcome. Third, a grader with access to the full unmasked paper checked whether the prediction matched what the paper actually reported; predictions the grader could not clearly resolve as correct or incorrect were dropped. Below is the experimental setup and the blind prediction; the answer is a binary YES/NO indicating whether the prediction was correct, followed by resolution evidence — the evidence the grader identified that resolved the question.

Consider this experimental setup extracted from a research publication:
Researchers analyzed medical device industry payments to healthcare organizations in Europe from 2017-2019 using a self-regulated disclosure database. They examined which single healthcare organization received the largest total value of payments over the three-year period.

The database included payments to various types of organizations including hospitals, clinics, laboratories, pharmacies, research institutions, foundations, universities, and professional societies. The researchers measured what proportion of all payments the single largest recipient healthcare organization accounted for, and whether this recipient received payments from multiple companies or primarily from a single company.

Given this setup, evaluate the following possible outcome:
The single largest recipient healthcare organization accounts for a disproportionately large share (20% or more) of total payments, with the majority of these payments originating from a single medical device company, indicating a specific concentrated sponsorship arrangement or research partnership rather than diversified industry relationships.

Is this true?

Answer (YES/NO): YES